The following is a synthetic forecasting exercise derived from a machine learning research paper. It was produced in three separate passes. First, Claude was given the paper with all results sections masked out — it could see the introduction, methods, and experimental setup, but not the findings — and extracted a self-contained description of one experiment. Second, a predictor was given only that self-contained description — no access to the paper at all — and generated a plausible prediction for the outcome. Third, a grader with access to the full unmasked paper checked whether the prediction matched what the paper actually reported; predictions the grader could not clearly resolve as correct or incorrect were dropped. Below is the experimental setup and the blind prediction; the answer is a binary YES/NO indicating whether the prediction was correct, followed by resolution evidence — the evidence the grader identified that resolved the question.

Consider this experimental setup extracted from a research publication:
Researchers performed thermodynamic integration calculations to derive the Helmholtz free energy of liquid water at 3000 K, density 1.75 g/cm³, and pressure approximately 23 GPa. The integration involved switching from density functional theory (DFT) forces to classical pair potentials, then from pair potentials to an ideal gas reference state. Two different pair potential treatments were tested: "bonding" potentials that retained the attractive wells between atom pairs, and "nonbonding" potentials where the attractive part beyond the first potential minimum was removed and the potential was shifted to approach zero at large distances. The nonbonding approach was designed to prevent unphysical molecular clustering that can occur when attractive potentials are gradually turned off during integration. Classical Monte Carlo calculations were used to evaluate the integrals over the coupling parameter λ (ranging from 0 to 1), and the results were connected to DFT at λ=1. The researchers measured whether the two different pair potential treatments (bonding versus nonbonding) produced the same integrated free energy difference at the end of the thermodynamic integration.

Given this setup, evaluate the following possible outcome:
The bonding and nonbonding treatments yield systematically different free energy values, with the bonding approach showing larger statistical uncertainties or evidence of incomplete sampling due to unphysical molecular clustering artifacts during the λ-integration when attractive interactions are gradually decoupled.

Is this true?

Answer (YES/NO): NO